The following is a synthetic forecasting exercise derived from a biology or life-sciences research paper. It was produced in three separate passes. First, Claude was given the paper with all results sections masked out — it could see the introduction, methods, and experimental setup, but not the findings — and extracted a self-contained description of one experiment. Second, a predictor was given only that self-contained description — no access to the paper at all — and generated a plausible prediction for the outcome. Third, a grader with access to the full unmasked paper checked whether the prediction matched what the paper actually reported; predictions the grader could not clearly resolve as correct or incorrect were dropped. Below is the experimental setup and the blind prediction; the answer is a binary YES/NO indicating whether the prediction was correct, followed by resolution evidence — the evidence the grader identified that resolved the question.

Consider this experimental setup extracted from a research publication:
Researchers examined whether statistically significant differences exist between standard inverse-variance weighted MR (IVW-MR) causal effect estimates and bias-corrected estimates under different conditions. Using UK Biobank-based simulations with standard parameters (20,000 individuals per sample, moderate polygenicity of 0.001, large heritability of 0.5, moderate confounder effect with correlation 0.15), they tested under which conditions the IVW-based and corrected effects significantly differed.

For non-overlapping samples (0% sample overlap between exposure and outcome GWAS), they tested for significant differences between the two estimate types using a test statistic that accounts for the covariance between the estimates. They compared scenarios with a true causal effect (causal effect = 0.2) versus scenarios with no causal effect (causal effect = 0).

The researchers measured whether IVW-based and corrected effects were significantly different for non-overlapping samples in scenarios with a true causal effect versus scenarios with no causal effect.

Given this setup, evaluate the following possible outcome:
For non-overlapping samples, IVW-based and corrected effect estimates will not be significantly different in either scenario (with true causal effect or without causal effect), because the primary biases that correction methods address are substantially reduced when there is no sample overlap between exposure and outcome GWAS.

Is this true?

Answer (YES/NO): NO